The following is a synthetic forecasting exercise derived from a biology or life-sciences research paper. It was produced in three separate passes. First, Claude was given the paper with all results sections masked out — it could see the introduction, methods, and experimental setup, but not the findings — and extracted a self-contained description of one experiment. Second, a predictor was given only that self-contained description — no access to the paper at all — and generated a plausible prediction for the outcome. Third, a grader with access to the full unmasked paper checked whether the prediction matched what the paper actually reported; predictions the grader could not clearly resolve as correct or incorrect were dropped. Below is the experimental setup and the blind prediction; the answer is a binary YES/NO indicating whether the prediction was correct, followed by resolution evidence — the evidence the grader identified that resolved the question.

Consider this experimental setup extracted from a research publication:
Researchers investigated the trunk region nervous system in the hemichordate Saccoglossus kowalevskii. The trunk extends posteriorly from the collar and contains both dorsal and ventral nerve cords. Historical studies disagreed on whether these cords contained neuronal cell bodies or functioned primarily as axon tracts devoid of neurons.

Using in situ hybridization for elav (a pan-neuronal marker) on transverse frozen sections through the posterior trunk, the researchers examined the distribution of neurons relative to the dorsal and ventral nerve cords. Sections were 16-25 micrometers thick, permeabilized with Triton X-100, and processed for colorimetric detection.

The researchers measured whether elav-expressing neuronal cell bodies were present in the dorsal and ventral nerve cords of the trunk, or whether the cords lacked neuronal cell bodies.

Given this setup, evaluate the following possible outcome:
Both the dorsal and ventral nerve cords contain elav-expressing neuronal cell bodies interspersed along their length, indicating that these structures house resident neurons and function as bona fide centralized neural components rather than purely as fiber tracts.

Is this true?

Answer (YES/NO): NO